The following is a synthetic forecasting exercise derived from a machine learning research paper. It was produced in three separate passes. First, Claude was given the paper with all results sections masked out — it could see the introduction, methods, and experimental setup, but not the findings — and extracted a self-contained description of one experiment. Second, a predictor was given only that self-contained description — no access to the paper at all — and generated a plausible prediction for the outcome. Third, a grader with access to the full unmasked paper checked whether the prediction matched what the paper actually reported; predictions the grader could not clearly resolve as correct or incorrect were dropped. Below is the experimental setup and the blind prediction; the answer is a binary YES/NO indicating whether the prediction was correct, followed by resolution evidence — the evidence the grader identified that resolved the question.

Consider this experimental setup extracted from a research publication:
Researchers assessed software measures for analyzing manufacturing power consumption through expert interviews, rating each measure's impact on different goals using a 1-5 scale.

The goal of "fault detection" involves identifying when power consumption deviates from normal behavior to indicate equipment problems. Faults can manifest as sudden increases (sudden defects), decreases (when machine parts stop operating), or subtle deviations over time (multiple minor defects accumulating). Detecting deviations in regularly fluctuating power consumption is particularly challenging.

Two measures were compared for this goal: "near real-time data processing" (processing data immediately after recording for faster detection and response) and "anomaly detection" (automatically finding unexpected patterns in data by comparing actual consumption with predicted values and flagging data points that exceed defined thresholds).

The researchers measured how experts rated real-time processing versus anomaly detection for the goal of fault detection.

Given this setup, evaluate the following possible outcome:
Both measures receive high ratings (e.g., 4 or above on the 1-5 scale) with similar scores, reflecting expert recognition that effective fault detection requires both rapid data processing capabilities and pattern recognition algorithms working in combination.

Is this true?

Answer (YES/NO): NO